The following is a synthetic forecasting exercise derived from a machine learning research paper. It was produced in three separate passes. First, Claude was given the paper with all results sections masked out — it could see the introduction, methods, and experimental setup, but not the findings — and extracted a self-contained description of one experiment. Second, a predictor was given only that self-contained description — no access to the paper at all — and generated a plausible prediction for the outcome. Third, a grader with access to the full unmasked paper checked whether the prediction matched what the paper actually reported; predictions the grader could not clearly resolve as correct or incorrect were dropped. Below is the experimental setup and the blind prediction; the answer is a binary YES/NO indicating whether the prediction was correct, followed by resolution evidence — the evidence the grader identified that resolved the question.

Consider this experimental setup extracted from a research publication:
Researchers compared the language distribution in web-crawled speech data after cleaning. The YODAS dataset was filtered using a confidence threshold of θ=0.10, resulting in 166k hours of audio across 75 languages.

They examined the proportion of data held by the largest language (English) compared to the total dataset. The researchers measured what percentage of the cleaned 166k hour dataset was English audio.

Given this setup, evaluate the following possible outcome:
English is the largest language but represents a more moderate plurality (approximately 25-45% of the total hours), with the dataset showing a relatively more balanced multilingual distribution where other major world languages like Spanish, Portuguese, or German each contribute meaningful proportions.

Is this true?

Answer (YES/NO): NO